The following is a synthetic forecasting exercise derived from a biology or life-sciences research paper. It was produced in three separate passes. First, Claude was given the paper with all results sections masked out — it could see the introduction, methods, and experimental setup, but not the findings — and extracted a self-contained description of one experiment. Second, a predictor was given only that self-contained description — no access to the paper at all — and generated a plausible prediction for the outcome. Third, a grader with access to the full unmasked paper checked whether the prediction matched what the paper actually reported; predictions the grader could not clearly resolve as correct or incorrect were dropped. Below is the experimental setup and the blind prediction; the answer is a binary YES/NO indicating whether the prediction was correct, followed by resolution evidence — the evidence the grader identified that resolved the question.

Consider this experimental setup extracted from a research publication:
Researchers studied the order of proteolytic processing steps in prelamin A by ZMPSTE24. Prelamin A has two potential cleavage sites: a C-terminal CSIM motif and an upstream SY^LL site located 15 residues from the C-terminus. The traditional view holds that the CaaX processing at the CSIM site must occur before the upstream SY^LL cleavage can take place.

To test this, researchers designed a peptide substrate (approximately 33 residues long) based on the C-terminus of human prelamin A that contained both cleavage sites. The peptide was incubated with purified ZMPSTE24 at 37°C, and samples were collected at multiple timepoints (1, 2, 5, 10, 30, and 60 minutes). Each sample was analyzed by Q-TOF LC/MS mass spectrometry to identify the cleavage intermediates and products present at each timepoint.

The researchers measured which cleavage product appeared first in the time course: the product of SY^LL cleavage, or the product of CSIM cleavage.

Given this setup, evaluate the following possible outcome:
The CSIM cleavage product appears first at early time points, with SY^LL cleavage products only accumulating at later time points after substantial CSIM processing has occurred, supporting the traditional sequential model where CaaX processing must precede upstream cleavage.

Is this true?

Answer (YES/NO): NO